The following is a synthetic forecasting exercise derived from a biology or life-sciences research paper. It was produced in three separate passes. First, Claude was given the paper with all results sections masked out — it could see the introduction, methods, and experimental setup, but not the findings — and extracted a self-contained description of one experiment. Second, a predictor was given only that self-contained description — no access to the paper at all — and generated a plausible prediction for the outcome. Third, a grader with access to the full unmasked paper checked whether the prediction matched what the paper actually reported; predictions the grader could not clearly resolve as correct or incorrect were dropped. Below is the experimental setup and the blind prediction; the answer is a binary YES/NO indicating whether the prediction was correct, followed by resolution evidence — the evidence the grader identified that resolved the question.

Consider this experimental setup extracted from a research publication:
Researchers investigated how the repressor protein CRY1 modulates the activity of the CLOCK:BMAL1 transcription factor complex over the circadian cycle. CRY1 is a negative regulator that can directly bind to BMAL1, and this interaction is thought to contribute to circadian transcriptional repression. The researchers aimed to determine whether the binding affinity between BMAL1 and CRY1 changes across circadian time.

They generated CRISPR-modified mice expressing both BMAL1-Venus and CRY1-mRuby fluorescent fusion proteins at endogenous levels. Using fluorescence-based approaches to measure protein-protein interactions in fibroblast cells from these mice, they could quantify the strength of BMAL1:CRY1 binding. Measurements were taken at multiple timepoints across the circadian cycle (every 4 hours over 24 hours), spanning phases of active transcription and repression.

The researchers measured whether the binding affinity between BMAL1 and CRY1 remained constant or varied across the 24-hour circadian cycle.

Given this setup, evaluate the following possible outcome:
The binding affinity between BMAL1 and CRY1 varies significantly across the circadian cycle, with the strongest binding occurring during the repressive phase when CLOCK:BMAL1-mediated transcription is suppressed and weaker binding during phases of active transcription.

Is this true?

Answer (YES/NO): YES